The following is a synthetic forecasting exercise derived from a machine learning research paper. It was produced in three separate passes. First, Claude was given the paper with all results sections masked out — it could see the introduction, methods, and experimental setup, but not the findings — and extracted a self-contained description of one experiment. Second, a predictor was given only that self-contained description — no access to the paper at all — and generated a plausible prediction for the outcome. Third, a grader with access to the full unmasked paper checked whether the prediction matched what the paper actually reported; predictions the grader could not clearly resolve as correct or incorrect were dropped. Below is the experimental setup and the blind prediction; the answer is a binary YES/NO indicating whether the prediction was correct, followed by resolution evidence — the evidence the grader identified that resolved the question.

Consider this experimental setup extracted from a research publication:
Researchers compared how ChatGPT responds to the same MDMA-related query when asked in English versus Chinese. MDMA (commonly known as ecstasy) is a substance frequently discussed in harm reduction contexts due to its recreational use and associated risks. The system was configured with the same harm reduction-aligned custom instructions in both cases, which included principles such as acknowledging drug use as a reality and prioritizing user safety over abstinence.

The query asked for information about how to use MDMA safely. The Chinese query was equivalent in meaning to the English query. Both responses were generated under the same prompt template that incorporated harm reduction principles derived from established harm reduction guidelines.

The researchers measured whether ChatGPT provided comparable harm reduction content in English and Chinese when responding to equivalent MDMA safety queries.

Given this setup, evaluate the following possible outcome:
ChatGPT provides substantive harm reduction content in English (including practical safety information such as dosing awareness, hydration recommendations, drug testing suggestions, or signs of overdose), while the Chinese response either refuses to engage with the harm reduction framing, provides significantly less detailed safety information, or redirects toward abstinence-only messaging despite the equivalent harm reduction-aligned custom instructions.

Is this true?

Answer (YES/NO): NO